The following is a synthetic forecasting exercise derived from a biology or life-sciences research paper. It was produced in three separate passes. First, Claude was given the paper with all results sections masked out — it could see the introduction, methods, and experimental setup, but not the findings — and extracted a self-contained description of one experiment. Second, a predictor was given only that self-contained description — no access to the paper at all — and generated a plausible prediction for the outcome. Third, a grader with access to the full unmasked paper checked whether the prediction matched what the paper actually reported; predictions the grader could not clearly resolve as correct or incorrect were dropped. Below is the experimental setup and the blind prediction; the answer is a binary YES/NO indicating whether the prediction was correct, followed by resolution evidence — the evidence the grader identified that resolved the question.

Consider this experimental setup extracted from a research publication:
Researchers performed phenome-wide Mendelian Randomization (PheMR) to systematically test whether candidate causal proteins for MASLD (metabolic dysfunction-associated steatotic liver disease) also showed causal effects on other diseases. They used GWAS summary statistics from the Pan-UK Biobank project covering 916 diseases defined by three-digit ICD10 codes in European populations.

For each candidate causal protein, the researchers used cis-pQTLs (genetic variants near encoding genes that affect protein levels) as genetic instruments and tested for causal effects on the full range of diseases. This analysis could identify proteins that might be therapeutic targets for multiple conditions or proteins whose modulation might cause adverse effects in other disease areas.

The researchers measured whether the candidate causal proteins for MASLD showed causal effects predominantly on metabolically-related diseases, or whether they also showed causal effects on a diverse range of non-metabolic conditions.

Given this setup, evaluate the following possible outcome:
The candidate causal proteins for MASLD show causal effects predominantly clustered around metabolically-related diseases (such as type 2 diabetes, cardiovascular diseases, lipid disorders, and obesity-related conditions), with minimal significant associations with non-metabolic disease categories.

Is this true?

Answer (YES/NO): NO